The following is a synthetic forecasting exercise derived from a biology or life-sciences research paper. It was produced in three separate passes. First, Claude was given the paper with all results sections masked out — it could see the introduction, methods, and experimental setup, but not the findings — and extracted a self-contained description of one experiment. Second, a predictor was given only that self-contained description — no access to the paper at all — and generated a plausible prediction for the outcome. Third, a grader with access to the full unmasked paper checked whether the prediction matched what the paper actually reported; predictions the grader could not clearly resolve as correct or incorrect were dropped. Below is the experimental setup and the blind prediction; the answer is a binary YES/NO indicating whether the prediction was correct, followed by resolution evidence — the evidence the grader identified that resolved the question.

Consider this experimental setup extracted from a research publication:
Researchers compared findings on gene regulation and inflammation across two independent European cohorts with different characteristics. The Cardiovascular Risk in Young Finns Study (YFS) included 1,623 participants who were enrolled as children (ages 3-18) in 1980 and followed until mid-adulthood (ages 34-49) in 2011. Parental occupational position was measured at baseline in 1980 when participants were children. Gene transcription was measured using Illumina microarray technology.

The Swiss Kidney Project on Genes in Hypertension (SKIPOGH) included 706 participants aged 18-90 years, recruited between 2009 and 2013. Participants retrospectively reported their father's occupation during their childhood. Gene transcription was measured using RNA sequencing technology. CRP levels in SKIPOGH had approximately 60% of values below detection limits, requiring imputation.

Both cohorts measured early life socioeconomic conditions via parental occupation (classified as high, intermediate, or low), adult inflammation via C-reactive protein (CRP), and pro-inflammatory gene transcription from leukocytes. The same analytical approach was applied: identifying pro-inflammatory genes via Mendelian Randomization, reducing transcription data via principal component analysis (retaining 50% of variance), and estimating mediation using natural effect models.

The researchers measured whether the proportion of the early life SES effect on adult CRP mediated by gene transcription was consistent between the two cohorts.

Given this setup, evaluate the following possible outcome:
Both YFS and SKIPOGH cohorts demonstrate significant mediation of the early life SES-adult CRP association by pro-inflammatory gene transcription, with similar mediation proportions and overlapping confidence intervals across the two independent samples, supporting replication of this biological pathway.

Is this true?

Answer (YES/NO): NO